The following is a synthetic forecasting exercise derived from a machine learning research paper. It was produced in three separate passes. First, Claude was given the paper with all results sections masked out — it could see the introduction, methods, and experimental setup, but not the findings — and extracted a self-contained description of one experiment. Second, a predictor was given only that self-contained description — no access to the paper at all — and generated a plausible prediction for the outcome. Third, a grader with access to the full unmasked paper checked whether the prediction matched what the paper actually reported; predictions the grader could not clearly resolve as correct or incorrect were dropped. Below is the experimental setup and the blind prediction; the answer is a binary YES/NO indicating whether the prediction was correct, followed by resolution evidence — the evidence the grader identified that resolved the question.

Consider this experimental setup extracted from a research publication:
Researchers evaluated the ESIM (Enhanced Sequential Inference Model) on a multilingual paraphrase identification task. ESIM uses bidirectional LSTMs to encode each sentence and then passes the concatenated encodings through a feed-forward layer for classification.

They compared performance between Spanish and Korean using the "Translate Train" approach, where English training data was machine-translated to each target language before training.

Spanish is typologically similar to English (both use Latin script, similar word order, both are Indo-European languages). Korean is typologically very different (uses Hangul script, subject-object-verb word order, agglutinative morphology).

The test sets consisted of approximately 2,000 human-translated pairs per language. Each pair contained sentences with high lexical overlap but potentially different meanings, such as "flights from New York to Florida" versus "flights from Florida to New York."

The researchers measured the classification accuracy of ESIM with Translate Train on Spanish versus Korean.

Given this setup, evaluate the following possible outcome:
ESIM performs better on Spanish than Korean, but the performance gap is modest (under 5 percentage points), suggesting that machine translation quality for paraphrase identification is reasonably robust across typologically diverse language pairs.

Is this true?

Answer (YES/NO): NO